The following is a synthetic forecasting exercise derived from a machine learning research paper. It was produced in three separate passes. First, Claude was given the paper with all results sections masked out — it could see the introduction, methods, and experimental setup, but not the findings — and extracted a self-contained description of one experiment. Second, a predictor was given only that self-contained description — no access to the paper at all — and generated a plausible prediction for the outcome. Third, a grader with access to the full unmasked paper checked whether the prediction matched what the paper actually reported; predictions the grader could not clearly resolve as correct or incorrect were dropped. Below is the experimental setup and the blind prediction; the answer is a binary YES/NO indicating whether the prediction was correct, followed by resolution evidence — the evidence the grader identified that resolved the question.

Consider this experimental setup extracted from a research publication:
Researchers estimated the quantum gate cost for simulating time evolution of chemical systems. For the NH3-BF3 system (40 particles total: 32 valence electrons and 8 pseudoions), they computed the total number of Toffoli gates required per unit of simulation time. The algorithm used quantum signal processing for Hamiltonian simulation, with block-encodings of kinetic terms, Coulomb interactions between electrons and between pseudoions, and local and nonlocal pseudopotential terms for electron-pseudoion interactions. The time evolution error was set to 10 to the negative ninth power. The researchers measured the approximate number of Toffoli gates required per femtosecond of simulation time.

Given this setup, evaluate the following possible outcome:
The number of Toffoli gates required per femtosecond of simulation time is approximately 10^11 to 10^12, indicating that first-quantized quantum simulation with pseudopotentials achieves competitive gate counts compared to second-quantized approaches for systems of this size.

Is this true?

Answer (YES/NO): YES